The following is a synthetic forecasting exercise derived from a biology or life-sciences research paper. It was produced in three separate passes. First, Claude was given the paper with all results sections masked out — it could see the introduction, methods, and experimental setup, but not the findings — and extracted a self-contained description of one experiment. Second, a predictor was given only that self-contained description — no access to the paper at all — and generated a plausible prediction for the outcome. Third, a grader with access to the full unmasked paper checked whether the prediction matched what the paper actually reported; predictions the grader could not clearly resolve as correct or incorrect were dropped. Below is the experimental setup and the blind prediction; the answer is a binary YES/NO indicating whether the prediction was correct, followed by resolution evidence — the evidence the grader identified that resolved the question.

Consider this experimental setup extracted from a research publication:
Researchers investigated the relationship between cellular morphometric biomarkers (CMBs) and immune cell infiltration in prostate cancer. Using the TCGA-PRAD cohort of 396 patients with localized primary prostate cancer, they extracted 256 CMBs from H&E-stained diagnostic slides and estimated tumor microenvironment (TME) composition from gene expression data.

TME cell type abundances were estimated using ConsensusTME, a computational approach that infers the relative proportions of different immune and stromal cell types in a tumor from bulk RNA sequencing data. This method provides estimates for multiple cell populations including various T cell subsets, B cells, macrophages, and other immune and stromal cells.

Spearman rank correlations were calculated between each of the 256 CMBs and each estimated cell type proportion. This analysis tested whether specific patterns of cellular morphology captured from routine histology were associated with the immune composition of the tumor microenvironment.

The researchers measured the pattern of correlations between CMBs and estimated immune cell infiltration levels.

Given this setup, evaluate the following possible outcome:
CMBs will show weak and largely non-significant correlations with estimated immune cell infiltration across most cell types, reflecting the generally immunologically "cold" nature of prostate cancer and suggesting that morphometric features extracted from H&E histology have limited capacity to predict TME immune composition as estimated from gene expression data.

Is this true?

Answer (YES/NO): NO